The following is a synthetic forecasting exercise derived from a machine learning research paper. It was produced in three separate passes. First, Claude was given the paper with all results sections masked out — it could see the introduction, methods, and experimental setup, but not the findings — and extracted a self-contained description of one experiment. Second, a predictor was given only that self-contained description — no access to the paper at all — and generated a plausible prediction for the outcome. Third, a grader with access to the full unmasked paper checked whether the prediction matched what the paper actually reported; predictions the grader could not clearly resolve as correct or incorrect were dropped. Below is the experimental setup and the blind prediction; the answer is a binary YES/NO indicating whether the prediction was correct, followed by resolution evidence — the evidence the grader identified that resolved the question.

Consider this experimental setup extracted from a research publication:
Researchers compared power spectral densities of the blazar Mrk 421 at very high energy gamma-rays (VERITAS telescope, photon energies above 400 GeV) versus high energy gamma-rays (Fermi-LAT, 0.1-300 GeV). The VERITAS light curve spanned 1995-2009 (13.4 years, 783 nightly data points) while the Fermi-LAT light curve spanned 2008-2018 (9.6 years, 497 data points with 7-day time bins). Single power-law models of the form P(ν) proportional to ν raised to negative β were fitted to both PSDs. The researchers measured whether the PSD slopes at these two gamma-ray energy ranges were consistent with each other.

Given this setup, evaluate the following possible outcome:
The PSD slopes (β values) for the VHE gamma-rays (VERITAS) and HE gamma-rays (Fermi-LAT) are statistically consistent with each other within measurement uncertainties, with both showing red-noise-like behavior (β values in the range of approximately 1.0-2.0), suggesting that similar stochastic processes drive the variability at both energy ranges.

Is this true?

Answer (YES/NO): NO